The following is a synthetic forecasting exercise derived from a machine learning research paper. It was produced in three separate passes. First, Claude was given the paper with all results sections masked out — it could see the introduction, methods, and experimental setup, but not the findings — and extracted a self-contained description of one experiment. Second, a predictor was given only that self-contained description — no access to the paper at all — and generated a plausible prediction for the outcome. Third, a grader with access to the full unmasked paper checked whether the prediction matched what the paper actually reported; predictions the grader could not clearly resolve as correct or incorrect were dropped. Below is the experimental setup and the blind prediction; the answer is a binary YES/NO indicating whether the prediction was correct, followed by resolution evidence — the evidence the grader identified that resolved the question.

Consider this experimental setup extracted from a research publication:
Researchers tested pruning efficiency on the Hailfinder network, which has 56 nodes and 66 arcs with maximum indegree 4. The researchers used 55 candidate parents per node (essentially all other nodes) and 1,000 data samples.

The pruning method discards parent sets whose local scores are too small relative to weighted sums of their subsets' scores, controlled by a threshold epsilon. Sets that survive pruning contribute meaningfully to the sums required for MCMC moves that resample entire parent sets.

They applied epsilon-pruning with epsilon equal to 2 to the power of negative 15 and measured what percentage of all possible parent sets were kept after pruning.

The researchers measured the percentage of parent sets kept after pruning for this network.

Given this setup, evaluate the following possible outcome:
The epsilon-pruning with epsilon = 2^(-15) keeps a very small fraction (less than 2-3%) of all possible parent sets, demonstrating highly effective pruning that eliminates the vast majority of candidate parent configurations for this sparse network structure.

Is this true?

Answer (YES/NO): YES